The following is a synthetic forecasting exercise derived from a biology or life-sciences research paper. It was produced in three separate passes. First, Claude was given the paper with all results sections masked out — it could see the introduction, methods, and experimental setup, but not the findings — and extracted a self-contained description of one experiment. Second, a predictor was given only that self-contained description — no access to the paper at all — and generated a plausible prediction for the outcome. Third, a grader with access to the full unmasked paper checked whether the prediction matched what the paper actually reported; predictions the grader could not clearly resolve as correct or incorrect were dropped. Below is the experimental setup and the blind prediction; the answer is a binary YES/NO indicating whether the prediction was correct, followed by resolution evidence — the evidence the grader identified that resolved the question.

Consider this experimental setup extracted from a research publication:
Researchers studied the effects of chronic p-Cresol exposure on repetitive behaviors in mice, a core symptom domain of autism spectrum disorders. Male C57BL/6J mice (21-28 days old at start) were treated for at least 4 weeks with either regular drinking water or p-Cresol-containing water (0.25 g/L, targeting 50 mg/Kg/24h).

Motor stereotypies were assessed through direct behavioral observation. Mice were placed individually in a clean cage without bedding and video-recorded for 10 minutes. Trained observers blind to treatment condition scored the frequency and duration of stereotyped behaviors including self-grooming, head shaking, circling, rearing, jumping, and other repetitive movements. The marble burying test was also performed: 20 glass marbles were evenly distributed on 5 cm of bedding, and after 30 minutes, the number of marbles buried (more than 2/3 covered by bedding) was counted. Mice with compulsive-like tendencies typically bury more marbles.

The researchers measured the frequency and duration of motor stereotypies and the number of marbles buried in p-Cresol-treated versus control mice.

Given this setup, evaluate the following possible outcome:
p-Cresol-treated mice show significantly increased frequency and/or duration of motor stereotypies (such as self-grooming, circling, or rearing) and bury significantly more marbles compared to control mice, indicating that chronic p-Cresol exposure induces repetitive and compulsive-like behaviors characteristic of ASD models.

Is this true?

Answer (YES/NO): YES